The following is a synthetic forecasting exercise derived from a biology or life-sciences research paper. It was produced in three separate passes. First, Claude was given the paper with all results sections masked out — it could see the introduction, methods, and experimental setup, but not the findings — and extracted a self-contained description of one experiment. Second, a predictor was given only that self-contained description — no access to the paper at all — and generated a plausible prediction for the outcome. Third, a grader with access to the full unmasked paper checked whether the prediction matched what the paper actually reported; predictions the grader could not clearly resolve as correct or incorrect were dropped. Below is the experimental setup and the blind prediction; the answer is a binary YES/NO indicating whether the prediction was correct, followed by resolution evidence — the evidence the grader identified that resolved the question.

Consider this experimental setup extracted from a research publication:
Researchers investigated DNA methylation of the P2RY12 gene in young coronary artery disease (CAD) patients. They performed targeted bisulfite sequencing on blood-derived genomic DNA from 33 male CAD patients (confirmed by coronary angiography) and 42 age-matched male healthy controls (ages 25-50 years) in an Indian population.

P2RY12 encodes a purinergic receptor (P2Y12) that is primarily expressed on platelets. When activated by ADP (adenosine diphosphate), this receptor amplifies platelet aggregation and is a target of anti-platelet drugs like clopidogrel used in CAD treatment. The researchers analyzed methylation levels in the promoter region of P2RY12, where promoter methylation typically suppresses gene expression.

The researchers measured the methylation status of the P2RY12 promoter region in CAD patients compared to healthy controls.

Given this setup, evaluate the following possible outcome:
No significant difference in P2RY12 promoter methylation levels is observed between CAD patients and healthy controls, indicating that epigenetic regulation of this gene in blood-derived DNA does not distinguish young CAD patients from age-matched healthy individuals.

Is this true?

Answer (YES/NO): NO